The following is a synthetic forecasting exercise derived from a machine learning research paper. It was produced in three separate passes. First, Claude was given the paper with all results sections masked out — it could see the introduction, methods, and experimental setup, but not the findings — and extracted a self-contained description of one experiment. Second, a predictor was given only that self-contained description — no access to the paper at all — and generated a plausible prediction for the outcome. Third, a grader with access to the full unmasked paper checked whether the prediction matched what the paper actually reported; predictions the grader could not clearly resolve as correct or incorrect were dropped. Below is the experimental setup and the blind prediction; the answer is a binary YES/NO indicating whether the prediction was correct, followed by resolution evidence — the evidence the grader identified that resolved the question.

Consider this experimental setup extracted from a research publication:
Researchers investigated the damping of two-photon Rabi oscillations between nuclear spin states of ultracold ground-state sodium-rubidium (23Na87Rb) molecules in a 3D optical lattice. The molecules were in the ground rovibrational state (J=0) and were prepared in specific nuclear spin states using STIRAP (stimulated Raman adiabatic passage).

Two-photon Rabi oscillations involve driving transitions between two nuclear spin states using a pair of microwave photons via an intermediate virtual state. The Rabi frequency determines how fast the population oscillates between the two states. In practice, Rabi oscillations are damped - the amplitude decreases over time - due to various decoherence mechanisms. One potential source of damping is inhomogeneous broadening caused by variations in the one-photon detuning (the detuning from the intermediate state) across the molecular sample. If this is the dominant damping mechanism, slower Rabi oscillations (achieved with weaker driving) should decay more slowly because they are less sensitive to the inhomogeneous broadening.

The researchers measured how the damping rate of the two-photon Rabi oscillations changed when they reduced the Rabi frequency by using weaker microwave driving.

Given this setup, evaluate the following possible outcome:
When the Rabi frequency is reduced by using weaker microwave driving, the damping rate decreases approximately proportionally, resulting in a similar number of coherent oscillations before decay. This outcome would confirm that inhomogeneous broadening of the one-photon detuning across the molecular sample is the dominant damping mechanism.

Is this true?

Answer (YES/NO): YES